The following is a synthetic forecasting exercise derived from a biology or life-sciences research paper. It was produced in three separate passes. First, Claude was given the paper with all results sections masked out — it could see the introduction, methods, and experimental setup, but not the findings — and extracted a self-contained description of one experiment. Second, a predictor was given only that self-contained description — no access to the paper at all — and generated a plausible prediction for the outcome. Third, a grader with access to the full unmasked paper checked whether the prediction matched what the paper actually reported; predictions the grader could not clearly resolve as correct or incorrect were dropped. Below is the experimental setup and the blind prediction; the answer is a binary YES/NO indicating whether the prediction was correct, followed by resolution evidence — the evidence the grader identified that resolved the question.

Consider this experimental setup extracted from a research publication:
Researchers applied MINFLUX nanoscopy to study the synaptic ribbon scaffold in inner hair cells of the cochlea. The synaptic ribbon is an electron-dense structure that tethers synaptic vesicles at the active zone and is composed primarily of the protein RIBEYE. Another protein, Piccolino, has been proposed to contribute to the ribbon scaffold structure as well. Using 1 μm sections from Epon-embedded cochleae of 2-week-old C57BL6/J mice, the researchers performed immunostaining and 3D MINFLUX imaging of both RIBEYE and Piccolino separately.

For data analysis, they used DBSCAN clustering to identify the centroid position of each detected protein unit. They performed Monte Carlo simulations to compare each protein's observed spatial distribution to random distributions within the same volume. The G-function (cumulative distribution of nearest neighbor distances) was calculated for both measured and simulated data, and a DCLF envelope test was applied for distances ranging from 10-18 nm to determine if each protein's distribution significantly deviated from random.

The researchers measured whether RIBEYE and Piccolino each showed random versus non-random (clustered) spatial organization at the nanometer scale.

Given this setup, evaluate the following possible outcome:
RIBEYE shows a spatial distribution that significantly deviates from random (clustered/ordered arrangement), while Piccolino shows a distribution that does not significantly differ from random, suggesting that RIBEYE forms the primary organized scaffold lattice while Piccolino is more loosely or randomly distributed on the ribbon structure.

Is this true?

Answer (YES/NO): NO